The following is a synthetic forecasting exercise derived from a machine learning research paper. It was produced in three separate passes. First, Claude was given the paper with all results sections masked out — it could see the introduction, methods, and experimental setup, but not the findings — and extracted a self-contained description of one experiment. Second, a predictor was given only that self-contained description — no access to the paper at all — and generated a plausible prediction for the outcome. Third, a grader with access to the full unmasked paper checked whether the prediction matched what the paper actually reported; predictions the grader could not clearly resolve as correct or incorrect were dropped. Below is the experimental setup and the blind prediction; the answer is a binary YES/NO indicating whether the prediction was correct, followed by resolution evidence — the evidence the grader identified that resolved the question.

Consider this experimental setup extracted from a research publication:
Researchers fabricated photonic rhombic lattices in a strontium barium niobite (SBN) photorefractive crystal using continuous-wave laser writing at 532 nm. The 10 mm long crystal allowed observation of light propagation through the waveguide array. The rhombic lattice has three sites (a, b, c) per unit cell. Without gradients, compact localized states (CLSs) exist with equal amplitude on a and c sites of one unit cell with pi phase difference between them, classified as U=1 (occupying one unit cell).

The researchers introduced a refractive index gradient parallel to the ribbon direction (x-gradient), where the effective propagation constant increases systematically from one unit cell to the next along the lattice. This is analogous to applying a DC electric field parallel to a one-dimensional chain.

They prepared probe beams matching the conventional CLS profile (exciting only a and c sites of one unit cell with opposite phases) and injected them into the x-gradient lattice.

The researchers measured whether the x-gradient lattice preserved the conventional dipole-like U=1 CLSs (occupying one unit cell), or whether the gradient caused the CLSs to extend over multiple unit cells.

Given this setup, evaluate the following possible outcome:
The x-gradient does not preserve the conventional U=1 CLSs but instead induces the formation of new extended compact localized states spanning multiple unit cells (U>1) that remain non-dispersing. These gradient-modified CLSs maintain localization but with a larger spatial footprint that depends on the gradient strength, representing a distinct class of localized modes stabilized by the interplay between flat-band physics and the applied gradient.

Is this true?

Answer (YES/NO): NO